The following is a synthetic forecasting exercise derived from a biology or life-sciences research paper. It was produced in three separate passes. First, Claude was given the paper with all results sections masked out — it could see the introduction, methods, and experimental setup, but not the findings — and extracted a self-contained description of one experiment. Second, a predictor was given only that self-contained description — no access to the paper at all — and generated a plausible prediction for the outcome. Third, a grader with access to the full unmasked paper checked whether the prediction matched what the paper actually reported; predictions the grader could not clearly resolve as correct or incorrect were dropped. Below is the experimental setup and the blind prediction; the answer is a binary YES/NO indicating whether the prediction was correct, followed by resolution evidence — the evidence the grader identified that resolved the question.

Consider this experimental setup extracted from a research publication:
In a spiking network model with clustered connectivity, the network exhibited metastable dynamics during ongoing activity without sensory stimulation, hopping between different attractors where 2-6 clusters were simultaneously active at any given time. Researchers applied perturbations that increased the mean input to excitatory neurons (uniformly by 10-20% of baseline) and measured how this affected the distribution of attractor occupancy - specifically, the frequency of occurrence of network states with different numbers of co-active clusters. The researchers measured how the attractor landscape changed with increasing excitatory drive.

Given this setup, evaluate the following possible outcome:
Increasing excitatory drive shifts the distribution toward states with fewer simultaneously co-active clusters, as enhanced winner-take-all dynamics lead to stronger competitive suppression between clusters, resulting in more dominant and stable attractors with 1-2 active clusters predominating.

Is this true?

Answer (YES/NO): NO